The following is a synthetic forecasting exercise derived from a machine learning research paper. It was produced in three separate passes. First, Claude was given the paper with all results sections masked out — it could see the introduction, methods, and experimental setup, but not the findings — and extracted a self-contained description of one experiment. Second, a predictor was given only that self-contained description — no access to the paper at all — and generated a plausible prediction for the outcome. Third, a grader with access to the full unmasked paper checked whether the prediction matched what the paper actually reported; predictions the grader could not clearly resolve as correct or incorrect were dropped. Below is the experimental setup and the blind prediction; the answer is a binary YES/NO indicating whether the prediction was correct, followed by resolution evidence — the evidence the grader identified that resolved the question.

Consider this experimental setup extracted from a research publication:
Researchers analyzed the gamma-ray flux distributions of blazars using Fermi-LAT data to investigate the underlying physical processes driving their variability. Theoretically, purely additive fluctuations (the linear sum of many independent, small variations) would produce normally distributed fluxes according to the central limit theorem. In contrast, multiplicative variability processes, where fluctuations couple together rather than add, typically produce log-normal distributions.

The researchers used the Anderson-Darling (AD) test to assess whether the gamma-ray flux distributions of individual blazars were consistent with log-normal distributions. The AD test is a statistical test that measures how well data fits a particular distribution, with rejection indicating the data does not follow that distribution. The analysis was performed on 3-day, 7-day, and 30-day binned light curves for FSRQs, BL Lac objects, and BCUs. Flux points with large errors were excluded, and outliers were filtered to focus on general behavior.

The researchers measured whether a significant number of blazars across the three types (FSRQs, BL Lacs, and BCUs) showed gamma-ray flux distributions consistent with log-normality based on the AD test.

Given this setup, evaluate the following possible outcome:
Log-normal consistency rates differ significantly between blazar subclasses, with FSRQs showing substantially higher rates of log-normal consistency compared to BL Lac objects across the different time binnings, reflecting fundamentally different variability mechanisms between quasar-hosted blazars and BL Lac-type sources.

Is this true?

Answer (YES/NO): NO